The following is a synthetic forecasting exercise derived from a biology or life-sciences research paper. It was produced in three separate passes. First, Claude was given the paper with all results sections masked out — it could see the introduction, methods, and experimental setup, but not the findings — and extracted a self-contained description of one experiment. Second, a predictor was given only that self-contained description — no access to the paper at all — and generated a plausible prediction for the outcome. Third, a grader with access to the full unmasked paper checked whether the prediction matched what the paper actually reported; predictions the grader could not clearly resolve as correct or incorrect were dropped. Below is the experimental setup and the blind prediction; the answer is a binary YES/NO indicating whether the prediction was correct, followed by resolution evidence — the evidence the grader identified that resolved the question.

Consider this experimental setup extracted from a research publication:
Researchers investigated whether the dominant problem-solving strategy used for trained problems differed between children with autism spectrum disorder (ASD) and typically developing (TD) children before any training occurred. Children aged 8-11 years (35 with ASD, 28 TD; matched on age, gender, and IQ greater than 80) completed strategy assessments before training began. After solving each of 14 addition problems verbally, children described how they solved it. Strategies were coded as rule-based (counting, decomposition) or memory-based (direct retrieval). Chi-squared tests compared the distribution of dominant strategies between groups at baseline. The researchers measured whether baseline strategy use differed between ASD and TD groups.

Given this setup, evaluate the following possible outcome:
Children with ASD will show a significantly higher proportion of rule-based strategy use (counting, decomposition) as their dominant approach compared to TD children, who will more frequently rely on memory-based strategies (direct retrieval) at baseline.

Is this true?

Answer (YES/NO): NO